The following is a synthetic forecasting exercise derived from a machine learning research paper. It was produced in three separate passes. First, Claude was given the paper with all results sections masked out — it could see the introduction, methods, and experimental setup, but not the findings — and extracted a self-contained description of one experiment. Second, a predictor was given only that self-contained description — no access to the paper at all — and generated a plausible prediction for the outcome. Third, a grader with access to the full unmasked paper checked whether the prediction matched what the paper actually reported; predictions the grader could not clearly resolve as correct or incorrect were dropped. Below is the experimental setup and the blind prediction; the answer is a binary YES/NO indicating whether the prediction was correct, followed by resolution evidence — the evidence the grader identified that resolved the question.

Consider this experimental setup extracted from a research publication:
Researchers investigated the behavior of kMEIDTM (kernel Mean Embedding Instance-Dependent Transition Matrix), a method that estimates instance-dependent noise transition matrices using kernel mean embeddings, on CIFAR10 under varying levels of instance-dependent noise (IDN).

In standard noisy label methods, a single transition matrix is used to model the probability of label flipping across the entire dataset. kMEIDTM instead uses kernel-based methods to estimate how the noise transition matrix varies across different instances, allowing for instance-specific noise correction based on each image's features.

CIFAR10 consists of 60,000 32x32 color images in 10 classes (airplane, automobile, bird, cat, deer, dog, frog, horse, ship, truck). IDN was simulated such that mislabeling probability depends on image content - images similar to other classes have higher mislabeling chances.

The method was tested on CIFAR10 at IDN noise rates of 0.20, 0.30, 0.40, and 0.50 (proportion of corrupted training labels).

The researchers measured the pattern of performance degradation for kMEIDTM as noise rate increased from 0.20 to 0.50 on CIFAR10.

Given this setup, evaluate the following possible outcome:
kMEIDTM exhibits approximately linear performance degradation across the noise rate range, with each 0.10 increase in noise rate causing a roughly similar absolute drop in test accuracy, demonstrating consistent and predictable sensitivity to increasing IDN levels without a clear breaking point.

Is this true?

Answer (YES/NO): NO